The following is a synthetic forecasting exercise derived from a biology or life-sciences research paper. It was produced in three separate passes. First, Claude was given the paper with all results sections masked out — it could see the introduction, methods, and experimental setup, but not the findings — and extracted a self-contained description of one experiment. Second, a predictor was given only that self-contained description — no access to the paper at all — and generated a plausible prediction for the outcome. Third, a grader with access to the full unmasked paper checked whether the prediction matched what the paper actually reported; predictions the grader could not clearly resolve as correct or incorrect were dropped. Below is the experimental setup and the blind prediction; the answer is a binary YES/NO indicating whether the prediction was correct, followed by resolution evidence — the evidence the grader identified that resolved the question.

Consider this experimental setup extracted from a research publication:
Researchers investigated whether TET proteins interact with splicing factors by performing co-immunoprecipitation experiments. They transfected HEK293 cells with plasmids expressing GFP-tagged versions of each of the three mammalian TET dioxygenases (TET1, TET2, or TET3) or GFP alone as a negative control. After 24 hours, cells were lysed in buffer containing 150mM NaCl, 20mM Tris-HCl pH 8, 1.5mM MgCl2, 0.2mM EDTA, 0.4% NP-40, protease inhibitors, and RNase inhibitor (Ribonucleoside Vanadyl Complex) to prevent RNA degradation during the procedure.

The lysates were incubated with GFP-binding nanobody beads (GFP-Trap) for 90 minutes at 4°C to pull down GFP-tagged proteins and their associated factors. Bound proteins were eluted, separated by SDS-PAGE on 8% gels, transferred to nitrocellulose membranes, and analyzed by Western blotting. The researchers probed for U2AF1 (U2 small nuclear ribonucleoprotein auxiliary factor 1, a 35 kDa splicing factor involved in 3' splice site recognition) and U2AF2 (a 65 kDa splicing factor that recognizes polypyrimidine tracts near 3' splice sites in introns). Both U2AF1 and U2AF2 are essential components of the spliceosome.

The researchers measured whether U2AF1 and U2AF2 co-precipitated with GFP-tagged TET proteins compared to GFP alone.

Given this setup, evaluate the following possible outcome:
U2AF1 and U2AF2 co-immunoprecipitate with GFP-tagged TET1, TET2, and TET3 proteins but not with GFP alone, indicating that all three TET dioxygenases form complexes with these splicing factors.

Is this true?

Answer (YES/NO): YES